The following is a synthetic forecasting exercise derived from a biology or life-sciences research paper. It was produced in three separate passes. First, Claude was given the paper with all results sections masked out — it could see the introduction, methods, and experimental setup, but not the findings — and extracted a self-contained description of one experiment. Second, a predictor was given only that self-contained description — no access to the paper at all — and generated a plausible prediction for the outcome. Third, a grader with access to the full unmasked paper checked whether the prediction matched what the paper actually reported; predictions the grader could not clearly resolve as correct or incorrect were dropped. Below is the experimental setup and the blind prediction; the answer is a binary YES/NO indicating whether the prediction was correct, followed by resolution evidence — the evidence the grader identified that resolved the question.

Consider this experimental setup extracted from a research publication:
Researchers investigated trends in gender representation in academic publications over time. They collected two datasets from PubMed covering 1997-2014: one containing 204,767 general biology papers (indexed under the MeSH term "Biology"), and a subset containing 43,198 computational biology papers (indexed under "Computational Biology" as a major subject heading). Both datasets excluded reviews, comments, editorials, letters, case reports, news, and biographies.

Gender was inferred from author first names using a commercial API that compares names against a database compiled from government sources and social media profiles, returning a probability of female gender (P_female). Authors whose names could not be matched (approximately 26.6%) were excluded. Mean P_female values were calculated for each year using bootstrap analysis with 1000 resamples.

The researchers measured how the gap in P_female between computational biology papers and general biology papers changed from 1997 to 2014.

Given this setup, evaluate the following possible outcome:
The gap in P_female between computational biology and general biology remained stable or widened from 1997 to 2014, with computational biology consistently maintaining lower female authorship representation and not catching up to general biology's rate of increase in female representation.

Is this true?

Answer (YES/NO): NO